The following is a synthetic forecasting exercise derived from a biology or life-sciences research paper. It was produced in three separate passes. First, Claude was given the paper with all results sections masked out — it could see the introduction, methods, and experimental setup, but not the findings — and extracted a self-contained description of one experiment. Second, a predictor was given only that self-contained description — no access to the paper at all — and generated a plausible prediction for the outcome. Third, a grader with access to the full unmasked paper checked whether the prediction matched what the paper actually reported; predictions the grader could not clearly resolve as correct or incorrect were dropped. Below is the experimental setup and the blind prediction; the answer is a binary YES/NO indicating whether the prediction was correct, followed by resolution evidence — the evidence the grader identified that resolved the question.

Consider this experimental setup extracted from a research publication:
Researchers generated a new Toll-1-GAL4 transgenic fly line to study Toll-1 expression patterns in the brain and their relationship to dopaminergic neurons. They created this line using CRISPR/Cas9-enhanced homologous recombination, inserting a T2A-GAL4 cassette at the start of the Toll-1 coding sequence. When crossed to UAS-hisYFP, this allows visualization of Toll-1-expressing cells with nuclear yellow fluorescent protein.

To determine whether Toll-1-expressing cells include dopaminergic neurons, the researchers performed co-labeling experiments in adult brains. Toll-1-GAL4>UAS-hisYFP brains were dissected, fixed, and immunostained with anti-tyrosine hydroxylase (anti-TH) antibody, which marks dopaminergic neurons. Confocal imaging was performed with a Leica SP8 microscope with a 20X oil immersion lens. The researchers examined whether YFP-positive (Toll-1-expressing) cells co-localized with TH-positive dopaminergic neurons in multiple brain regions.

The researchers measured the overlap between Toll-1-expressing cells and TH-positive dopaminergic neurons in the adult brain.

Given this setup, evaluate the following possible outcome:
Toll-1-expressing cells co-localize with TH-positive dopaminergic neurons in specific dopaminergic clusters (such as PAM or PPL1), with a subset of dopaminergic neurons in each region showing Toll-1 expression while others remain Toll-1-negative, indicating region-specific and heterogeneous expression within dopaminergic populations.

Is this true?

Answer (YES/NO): YES